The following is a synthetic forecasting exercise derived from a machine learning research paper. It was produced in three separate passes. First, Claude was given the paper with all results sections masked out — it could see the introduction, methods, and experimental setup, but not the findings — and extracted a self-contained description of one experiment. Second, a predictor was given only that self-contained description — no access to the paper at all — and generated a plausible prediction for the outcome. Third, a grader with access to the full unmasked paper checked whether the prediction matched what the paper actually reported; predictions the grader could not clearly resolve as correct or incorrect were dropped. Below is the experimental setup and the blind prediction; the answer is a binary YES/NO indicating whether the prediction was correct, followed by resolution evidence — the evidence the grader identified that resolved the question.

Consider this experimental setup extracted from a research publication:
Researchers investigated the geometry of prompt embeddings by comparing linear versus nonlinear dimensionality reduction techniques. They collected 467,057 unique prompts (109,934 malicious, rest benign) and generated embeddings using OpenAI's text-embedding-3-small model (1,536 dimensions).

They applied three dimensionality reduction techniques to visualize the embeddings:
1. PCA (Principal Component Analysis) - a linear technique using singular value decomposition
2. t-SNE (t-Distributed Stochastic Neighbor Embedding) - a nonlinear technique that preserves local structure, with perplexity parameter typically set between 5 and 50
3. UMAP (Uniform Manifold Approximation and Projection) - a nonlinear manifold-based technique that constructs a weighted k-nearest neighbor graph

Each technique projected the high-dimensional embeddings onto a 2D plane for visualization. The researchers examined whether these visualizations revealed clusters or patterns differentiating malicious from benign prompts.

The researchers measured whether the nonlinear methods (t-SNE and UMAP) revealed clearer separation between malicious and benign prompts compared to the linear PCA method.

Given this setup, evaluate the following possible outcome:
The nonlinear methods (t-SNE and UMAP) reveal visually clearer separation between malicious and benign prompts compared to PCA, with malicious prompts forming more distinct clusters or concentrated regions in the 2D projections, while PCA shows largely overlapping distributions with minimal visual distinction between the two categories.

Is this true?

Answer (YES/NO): NO